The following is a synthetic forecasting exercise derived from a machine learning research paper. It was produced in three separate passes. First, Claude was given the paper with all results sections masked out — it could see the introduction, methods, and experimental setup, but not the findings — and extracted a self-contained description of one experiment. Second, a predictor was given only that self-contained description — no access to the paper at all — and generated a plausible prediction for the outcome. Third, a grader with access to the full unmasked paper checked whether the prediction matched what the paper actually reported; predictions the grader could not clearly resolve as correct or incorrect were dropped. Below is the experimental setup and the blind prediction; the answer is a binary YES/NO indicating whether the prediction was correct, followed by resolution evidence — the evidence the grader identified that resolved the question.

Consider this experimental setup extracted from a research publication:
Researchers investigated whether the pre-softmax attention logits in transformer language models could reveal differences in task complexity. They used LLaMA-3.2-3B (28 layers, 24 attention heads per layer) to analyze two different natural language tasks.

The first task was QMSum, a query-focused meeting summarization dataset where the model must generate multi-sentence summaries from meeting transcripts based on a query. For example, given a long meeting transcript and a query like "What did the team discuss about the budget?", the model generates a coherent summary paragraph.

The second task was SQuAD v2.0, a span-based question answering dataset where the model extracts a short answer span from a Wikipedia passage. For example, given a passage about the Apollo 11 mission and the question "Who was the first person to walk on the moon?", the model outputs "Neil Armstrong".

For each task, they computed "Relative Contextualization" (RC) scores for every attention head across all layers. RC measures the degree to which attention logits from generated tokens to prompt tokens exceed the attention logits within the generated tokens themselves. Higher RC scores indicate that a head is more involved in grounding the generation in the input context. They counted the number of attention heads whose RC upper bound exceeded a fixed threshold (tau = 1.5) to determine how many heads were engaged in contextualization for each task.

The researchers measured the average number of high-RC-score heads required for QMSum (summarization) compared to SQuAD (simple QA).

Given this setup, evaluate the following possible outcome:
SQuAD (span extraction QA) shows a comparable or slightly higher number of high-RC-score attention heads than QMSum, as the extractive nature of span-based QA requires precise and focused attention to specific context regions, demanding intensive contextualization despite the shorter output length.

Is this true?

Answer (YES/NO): NO